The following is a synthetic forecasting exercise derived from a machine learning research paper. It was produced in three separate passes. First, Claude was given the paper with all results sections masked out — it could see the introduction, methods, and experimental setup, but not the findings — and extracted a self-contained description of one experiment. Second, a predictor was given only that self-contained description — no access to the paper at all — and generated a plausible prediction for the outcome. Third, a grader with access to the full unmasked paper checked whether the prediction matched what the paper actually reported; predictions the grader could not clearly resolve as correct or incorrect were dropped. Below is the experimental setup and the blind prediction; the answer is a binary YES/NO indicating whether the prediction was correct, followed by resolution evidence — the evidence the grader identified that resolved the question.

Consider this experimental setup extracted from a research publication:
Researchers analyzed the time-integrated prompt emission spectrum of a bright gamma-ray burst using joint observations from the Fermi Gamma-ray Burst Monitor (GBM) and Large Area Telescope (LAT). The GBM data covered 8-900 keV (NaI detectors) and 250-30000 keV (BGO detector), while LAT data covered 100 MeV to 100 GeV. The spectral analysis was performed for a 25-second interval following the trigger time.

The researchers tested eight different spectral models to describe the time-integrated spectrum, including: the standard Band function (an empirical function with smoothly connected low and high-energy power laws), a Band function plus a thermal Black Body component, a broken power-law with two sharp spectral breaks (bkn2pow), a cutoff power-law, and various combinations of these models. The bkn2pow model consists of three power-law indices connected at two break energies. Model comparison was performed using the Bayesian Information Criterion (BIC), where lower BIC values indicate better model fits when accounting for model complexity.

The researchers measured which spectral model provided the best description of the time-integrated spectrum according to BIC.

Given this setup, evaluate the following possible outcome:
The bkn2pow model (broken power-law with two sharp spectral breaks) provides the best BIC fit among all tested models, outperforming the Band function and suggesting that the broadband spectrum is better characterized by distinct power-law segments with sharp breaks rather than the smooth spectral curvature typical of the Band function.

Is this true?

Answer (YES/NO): YES